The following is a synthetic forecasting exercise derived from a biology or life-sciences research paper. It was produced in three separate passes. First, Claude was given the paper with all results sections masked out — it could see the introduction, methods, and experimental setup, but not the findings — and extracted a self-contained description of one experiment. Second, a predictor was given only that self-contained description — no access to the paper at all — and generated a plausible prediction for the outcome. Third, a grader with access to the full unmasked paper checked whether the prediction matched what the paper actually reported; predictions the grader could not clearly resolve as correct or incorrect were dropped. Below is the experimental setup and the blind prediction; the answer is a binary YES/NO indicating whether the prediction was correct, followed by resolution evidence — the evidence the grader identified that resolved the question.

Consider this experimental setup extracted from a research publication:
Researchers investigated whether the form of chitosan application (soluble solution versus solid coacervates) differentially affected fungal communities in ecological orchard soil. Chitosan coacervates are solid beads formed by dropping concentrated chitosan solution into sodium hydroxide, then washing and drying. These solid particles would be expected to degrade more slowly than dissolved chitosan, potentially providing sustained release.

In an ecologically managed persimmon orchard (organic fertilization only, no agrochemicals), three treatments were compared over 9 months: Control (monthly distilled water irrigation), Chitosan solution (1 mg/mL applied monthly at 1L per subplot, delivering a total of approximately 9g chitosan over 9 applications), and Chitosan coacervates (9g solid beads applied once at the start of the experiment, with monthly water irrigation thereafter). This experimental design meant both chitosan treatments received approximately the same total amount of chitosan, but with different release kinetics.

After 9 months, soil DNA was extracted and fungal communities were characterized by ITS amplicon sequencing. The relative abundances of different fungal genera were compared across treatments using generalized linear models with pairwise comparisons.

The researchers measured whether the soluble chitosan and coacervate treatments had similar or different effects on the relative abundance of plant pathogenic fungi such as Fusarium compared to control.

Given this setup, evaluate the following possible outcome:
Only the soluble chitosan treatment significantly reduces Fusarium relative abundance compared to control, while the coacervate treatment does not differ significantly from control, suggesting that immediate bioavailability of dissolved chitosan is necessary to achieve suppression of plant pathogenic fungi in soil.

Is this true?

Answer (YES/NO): YES